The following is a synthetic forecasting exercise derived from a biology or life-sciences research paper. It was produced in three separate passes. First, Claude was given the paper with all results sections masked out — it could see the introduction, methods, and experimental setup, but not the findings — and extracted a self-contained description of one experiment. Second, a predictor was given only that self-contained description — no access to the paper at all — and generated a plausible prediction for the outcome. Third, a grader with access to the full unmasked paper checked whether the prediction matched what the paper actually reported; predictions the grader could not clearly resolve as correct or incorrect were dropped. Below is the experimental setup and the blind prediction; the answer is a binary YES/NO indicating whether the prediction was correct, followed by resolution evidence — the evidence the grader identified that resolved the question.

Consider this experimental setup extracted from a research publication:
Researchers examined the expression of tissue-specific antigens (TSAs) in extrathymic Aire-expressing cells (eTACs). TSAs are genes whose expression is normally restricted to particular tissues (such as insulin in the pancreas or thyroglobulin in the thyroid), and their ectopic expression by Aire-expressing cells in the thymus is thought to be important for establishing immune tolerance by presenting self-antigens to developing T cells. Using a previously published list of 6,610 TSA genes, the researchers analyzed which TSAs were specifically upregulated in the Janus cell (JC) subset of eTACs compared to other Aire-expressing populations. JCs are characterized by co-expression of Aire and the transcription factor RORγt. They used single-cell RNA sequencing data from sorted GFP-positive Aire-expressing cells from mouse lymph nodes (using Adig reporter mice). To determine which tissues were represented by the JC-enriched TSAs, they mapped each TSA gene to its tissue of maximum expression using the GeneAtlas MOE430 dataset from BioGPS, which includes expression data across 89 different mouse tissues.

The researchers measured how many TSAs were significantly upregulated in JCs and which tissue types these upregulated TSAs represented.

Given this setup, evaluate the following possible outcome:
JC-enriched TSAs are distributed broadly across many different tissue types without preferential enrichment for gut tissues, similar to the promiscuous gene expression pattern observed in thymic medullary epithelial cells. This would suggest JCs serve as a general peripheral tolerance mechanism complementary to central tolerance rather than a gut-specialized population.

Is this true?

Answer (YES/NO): NO